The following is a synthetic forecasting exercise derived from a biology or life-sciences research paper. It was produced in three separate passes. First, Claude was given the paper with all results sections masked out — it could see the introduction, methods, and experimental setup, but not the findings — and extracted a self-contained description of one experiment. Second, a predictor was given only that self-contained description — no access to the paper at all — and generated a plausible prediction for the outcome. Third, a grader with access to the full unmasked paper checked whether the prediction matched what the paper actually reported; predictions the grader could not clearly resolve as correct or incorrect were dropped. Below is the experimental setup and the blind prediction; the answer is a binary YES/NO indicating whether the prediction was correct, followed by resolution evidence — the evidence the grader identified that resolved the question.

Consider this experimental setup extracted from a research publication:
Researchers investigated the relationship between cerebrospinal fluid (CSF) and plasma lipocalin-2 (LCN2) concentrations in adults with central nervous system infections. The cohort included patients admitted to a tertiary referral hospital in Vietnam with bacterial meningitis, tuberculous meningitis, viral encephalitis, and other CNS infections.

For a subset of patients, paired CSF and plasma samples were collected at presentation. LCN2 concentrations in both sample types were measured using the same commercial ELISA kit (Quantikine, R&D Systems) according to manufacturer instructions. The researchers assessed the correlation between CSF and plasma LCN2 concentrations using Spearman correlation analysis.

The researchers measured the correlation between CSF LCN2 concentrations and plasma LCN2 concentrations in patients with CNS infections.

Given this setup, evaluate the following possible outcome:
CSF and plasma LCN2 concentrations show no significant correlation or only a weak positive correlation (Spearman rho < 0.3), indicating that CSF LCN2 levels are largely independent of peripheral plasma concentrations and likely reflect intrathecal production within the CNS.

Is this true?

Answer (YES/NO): YES